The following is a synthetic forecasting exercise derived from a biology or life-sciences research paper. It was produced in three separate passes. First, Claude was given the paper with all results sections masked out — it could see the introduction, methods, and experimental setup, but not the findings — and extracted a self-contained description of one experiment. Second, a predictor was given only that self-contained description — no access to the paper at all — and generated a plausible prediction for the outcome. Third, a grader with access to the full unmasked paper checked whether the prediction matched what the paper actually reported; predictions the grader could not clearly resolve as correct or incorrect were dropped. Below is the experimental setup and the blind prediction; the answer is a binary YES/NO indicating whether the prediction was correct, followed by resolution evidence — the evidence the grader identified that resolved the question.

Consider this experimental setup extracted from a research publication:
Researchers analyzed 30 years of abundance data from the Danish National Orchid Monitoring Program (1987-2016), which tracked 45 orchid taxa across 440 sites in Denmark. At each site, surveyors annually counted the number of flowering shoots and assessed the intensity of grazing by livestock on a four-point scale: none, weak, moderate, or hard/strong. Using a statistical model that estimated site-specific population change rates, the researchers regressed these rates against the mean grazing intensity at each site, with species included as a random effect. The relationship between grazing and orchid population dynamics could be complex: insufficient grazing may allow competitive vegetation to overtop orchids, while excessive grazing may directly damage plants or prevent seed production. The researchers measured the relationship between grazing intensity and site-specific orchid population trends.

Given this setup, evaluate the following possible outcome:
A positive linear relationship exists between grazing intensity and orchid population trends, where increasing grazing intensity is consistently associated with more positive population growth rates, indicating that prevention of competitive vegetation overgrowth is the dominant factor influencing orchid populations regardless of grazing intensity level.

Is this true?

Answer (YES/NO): NO